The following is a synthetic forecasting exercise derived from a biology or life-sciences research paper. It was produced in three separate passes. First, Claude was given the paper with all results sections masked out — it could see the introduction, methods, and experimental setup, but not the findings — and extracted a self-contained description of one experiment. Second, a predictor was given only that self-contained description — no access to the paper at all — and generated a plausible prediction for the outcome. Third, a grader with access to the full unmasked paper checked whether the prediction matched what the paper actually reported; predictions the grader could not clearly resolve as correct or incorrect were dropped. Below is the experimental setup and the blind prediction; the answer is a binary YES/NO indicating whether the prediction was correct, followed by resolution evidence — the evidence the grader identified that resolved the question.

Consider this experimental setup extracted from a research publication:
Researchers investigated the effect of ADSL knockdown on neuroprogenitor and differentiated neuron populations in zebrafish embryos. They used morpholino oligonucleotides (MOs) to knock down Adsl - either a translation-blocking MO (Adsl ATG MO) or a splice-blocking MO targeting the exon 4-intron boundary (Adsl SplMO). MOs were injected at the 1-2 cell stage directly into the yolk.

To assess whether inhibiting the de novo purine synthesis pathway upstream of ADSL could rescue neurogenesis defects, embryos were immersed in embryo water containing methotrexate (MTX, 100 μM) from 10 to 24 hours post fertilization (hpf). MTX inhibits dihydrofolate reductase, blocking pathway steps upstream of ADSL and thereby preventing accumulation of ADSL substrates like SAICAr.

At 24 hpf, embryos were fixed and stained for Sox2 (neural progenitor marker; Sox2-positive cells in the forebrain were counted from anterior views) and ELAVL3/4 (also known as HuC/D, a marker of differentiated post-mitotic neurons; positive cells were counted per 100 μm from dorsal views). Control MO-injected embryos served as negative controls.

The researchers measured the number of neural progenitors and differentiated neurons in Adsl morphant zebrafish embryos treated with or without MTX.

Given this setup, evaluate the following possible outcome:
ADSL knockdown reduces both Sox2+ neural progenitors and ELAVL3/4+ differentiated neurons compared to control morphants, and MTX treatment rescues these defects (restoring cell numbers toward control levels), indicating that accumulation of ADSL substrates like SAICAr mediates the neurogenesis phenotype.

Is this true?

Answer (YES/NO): YES